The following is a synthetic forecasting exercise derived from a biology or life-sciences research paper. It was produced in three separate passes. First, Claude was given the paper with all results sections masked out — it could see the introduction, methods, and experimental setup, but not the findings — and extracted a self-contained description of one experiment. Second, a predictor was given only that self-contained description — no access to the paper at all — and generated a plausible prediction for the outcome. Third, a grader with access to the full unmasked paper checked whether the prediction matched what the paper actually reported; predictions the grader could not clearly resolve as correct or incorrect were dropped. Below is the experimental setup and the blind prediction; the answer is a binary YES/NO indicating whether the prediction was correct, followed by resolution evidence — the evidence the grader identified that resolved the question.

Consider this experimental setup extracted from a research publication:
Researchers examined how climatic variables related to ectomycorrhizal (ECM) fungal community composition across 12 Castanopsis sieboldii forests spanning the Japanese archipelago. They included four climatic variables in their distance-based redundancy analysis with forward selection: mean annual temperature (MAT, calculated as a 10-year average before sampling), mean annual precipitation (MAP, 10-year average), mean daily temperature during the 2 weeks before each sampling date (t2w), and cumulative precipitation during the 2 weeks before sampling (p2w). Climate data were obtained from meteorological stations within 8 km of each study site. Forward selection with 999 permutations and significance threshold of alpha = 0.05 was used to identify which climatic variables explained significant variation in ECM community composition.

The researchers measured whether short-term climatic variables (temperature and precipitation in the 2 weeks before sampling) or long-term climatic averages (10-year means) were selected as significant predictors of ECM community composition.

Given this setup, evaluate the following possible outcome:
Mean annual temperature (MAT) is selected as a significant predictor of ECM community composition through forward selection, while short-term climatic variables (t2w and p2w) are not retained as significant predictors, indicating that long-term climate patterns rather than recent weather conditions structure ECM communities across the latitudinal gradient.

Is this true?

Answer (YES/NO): NO